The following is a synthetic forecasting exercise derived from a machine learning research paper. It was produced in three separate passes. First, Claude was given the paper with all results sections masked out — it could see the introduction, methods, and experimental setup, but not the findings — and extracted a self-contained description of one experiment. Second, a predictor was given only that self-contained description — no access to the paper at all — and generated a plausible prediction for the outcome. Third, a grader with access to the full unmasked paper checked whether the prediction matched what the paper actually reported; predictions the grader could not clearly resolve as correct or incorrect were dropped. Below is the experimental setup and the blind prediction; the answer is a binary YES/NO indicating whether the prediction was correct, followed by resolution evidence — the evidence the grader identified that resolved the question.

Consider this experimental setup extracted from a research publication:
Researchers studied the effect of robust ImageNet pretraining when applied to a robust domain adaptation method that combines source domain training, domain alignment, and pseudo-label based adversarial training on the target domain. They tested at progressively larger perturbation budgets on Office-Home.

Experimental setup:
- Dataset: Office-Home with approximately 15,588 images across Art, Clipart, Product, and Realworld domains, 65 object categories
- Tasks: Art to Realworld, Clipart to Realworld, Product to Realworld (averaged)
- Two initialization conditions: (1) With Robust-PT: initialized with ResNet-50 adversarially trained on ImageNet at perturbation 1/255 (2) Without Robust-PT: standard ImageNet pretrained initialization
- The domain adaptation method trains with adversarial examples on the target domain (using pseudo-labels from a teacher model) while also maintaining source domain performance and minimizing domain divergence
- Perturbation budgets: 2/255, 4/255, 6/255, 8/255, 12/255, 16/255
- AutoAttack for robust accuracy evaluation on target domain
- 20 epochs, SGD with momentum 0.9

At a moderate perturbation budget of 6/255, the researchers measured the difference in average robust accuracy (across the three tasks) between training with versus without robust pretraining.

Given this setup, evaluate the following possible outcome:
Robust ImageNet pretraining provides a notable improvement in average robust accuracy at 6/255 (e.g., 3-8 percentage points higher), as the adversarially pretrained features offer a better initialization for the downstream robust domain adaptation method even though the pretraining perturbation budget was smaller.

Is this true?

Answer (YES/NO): NO